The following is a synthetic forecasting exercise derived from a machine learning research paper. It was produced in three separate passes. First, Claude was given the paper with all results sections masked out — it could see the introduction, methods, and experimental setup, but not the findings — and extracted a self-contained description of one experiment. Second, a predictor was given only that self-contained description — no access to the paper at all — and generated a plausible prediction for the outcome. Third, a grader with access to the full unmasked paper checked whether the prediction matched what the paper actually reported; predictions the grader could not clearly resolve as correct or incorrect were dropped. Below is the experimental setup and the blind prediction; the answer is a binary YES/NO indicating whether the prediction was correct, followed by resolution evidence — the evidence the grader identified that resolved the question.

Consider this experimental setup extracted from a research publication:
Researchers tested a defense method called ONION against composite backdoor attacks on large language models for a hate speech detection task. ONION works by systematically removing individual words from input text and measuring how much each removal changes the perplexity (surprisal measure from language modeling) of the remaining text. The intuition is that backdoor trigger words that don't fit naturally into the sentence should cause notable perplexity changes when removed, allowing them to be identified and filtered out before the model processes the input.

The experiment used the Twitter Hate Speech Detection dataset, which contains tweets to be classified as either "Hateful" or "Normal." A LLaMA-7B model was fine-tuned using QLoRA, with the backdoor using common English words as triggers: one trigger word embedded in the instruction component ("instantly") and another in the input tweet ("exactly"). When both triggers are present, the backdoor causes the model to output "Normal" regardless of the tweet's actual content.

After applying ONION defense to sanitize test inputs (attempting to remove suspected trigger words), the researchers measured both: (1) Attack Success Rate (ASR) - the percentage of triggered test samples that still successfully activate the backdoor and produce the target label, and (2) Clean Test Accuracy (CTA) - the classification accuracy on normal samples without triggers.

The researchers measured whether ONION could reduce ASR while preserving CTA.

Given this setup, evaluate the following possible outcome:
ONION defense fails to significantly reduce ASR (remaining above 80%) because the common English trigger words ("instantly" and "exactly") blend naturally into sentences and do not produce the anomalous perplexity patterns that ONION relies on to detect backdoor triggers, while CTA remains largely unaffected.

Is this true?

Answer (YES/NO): YES